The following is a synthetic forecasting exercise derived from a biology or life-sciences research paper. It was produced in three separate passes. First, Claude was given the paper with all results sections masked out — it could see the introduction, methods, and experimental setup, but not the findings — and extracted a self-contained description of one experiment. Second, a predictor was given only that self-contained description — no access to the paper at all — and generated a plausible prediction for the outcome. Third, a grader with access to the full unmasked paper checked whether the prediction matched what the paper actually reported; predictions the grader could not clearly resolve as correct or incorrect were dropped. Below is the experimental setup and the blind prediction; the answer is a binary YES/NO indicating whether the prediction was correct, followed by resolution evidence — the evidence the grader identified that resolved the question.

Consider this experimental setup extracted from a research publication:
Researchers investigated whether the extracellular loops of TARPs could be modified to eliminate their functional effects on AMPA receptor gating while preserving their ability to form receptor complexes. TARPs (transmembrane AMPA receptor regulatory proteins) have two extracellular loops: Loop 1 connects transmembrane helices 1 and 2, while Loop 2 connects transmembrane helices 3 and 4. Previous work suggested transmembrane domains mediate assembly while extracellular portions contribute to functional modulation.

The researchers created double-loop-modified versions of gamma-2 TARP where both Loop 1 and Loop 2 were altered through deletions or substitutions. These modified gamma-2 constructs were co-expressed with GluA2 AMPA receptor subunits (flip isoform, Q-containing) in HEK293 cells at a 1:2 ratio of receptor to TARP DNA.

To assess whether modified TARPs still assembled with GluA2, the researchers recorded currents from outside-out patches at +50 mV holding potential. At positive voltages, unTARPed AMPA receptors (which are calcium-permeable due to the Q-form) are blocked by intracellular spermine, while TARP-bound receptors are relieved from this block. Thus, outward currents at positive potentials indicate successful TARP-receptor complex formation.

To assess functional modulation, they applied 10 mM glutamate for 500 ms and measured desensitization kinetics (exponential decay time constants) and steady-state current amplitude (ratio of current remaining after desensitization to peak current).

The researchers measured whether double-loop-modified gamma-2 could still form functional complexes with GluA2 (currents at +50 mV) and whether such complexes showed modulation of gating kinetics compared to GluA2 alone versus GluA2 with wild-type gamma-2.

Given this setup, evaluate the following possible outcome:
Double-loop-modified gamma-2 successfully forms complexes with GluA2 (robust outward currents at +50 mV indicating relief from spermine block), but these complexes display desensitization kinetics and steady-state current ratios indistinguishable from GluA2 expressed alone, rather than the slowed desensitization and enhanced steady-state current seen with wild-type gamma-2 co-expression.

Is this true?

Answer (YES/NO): NO